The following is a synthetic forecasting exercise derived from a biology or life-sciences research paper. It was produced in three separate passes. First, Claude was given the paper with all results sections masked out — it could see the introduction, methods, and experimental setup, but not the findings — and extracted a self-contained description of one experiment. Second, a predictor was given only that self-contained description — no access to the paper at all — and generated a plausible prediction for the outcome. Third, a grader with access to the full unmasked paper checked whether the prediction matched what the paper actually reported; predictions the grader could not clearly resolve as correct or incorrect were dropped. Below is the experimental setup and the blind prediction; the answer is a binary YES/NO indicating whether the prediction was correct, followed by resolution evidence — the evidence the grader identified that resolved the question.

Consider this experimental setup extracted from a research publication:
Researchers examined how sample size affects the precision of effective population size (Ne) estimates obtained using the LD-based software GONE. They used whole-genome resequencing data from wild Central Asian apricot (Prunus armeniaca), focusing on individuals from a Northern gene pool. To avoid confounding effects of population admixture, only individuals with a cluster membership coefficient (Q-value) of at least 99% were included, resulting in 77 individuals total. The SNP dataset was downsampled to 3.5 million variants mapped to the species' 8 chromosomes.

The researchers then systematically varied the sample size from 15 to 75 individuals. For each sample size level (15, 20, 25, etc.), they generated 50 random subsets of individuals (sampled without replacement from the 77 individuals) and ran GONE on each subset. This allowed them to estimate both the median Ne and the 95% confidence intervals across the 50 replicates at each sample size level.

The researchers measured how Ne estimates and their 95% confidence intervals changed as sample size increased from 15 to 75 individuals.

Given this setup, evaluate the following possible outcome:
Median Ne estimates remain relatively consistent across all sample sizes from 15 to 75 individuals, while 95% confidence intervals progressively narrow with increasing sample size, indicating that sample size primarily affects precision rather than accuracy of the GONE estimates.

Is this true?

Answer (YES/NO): NO